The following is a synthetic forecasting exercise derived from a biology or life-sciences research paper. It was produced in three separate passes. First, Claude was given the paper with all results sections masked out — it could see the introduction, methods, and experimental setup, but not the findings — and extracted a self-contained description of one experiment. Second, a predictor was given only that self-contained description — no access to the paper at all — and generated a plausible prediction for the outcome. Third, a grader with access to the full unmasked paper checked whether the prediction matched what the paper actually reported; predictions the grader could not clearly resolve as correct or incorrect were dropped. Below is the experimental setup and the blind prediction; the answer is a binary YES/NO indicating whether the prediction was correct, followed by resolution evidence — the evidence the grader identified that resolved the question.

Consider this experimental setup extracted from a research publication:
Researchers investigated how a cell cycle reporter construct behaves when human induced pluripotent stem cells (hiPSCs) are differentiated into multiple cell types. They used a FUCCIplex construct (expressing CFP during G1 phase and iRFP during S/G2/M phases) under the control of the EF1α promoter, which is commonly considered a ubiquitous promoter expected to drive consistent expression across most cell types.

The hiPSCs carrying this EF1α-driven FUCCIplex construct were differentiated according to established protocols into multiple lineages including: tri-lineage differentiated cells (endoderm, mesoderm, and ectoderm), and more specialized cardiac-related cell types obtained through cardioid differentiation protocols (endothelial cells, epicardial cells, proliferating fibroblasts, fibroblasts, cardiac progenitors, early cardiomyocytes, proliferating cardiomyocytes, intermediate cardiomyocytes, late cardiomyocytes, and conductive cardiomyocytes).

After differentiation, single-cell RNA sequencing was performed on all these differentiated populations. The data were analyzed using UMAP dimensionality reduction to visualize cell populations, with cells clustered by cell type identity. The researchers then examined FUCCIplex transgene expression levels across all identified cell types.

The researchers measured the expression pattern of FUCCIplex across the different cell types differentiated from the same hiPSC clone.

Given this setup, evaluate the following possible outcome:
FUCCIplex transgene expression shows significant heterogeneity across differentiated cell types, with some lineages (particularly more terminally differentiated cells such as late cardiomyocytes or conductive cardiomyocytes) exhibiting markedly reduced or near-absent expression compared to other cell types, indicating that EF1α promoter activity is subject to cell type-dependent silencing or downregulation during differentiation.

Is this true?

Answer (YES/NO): YES